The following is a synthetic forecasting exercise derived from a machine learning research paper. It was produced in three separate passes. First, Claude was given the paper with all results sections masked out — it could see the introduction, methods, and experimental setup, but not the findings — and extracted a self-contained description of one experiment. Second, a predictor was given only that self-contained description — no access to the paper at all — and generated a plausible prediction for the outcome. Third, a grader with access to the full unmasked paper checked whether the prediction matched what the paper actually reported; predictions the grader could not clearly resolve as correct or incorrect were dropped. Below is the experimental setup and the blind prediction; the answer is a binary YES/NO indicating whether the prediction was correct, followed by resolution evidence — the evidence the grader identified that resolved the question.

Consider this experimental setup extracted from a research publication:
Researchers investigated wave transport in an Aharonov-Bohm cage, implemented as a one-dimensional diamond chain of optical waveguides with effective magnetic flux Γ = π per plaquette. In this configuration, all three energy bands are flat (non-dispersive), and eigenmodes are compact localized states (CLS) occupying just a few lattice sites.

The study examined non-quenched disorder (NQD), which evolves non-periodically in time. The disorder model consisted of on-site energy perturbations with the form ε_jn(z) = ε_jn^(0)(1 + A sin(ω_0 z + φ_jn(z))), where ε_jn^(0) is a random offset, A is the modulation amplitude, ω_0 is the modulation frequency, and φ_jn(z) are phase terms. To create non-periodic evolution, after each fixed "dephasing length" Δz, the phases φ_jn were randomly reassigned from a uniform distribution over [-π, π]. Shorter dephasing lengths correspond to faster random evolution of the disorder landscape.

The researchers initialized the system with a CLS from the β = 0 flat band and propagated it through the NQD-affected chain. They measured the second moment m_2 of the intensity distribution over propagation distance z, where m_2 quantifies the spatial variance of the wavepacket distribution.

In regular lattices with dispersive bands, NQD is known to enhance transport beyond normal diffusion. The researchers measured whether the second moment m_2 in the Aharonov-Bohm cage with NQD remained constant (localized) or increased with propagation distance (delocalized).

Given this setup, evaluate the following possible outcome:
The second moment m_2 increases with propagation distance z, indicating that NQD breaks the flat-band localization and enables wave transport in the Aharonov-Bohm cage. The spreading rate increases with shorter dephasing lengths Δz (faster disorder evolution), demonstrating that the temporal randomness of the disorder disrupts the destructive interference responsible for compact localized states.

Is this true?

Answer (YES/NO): NO